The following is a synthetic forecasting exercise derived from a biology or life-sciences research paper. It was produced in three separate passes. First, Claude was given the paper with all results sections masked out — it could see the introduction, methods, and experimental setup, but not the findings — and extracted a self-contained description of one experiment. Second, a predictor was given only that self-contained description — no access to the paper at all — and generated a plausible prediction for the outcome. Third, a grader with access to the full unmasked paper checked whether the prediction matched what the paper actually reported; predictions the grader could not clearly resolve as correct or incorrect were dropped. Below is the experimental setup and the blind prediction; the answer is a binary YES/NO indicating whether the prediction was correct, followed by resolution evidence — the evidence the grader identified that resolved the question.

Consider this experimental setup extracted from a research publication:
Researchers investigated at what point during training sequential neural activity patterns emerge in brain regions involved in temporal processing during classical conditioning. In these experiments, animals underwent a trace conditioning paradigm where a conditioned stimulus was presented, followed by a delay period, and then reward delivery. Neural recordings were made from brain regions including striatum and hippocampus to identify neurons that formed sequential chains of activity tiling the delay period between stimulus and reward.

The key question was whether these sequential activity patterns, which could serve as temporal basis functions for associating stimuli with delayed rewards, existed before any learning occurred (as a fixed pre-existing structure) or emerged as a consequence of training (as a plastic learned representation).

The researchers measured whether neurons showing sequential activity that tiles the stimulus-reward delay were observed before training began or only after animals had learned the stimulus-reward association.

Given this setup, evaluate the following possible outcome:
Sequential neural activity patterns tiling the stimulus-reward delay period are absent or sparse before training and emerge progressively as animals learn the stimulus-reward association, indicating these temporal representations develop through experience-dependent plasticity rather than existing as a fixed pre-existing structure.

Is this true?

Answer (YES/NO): YES